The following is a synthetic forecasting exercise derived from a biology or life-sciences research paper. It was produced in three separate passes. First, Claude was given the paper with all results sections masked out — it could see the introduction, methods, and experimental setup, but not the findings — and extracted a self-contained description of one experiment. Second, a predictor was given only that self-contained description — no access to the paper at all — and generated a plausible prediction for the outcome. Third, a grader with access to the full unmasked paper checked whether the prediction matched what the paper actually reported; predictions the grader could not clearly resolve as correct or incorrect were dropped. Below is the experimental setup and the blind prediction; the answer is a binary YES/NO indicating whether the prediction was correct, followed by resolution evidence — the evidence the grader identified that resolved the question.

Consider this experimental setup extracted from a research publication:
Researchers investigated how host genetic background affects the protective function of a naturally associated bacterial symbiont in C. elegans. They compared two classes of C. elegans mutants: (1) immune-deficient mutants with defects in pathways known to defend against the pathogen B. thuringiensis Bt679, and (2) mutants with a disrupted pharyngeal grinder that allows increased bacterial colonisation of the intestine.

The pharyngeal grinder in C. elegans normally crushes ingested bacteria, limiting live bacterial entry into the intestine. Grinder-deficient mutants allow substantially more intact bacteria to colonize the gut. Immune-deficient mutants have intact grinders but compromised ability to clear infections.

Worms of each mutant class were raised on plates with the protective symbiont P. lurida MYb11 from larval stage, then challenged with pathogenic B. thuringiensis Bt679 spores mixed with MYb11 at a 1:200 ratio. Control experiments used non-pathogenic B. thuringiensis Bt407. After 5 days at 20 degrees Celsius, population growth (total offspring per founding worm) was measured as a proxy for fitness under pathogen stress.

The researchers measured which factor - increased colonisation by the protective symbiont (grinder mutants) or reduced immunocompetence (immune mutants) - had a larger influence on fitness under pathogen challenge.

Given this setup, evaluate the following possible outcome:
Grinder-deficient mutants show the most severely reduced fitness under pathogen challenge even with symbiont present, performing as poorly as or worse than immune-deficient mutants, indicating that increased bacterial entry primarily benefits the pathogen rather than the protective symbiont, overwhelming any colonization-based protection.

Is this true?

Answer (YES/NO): NO